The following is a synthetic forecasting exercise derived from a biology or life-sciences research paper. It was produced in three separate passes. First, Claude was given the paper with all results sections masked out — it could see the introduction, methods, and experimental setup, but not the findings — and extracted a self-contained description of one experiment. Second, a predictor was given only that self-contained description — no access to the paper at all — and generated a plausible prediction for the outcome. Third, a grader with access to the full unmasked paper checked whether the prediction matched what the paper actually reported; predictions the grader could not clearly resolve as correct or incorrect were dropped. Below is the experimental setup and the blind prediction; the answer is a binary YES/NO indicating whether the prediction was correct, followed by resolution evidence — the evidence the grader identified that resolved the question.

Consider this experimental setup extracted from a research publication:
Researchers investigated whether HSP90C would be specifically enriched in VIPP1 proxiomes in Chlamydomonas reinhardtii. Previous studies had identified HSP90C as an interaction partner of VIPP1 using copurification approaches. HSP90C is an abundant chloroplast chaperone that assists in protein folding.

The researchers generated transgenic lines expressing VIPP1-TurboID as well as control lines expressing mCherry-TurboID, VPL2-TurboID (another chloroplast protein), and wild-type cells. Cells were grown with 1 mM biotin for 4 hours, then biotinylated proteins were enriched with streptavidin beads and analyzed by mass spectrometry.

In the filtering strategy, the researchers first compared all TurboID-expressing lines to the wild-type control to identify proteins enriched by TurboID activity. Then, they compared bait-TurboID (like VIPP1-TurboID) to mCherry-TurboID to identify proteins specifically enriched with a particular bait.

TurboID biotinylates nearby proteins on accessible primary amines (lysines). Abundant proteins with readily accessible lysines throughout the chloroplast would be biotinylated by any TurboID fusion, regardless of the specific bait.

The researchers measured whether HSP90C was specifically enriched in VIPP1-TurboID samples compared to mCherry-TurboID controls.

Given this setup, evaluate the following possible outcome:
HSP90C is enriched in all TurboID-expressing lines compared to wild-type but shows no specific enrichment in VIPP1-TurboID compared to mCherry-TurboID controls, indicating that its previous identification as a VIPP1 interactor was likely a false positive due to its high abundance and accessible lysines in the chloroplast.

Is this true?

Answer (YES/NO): NO